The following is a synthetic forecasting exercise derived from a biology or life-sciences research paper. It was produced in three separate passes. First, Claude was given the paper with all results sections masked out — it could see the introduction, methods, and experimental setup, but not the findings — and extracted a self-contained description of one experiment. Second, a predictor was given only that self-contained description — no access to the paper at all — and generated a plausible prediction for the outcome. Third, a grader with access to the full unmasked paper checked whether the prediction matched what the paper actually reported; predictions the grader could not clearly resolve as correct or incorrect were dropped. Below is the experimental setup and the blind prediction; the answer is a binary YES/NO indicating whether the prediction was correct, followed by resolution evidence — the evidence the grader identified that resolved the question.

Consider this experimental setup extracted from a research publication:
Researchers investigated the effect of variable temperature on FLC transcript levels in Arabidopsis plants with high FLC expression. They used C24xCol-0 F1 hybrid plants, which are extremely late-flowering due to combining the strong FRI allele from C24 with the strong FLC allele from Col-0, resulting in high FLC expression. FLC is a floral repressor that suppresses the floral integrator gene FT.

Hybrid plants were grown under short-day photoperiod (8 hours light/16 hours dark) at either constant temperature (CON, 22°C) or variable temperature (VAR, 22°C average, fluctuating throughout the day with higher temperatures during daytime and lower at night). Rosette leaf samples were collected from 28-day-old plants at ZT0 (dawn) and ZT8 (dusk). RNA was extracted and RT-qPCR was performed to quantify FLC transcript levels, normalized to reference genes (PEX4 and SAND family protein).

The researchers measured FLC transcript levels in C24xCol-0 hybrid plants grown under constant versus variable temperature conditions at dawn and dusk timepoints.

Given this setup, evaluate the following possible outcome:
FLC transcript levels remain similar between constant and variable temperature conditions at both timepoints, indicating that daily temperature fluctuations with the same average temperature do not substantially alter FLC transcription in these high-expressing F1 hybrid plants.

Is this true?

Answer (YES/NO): NO